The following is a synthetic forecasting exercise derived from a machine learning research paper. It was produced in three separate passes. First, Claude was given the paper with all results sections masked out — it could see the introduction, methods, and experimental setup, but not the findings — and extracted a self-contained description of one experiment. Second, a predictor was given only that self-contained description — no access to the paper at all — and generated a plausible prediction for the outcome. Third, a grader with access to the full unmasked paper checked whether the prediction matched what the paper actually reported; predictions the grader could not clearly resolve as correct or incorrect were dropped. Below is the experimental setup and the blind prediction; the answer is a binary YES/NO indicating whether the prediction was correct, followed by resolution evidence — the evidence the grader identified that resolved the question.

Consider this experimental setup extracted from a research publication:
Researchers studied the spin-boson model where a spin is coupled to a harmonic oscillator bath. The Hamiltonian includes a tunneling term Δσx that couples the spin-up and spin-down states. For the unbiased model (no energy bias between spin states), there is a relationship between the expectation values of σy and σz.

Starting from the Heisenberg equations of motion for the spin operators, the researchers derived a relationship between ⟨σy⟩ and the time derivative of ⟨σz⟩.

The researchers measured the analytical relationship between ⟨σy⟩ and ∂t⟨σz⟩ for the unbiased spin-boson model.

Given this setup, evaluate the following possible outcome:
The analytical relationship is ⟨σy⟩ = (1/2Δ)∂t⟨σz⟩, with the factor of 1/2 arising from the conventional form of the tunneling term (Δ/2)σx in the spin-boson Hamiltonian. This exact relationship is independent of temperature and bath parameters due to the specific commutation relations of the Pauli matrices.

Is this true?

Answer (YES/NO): NO